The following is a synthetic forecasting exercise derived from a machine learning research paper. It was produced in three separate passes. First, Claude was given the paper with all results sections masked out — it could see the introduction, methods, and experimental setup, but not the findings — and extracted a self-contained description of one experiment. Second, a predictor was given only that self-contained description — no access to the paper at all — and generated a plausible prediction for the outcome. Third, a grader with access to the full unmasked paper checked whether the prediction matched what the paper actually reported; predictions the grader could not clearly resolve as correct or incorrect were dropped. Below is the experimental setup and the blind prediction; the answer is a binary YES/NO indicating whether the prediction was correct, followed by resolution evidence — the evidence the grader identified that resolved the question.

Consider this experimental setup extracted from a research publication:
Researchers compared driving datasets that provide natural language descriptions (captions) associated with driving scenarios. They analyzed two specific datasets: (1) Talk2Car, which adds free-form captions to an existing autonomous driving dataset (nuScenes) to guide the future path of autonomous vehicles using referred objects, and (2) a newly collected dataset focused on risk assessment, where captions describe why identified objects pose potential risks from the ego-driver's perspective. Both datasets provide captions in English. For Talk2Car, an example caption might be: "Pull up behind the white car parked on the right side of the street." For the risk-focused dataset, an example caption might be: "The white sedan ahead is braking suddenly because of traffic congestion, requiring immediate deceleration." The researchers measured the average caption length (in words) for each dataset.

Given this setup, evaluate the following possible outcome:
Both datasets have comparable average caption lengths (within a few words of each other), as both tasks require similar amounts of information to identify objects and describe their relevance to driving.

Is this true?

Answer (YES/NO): NO